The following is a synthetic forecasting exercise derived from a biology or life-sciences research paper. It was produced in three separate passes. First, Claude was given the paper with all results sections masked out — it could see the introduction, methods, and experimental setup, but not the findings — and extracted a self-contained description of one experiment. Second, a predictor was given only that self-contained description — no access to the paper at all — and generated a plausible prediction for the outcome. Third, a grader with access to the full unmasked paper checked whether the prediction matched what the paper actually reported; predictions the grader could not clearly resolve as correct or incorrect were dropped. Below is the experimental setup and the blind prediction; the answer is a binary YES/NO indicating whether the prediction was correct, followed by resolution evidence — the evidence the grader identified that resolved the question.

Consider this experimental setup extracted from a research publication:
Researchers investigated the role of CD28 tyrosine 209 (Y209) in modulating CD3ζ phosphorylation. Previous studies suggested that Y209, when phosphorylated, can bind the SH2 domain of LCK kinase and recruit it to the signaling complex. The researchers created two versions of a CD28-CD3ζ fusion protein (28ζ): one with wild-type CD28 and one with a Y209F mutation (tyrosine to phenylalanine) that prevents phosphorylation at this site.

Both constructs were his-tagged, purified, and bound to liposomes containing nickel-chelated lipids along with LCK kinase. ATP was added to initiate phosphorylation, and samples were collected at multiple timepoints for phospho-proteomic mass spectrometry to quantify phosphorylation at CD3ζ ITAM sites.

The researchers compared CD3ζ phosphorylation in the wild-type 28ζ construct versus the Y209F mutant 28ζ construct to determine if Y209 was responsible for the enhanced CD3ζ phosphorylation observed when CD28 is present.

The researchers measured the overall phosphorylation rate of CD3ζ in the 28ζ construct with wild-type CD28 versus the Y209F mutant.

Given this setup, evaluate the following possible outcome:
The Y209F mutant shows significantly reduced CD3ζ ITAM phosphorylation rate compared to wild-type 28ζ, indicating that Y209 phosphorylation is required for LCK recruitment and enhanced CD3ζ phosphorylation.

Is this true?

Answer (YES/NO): YES